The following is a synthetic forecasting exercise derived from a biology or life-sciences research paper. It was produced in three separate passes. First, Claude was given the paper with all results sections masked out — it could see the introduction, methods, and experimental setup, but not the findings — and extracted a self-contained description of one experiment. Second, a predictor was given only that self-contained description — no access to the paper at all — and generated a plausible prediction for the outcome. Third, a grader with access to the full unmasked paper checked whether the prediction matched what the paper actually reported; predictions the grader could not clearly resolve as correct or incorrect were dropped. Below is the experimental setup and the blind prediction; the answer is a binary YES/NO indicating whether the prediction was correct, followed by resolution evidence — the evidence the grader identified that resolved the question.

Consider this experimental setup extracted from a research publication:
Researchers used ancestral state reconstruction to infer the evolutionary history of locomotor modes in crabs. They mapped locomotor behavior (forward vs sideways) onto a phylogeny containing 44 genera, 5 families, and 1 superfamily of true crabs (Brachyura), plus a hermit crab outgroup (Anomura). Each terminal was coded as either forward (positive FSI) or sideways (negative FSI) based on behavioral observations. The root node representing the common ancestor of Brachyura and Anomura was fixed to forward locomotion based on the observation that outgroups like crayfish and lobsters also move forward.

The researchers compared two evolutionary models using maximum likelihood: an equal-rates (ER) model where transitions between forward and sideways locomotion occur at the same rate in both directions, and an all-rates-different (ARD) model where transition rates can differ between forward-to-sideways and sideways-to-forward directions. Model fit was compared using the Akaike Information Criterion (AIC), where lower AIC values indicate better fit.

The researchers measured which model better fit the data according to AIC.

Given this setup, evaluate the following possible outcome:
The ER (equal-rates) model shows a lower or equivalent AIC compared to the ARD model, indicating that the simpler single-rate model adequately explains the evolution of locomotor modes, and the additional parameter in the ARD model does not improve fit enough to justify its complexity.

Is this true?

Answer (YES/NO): NO